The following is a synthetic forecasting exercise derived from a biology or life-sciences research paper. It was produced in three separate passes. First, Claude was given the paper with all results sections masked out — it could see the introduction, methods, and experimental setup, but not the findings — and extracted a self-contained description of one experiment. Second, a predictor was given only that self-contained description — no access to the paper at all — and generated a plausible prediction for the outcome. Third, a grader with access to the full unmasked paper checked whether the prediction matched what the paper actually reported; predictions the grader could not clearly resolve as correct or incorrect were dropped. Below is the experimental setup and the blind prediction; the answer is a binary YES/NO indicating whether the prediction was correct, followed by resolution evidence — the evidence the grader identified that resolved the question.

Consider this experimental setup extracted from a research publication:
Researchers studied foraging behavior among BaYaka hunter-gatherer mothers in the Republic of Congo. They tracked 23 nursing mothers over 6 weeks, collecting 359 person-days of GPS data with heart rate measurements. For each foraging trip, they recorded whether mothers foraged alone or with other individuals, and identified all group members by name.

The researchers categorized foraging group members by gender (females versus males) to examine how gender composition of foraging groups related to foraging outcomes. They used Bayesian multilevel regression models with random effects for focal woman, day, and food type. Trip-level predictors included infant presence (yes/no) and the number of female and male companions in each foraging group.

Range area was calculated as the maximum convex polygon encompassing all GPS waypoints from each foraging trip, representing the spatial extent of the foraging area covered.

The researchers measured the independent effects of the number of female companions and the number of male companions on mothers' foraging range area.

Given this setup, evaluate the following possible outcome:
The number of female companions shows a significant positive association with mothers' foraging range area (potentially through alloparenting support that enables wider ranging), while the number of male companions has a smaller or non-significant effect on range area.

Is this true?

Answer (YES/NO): YES